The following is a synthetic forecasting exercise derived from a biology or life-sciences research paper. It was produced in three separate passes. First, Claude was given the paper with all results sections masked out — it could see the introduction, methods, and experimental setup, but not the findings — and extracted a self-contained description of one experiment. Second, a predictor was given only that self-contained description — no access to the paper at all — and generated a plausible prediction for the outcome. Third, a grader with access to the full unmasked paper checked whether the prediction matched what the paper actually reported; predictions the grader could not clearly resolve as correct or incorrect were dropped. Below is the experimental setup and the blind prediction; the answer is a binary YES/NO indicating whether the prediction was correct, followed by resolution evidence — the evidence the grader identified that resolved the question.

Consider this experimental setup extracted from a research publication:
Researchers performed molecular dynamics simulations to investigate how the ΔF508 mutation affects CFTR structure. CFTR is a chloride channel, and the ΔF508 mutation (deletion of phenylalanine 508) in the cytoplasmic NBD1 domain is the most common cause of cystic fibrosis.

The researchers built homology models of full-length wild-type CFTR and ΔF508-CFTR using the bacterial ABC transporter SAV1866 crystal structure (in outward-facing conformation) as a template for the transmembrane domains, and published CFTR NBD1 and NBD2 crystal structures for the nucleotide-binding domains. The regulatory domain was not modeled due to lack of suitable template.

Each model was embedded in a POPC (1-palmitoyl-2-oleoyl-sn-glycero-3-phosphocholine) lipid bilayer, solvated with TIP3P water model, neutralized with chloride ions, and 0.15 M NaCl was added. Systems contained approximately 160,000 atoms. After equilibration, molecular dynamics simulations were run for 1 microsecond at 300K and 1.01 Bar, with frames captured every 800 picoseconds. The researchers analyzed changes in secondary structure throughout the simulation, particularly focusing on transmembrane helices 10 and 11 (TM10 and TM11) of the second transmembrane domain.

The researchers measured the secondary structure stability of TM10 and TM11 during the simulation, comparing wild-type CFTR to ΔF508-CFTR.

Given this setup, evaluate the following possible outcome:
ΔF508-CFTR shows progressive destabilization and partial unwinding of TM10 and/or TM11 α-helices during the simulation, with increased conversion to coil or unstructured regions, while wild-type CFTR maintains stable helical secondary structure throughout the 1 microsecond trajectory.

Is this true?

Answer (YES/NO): YES